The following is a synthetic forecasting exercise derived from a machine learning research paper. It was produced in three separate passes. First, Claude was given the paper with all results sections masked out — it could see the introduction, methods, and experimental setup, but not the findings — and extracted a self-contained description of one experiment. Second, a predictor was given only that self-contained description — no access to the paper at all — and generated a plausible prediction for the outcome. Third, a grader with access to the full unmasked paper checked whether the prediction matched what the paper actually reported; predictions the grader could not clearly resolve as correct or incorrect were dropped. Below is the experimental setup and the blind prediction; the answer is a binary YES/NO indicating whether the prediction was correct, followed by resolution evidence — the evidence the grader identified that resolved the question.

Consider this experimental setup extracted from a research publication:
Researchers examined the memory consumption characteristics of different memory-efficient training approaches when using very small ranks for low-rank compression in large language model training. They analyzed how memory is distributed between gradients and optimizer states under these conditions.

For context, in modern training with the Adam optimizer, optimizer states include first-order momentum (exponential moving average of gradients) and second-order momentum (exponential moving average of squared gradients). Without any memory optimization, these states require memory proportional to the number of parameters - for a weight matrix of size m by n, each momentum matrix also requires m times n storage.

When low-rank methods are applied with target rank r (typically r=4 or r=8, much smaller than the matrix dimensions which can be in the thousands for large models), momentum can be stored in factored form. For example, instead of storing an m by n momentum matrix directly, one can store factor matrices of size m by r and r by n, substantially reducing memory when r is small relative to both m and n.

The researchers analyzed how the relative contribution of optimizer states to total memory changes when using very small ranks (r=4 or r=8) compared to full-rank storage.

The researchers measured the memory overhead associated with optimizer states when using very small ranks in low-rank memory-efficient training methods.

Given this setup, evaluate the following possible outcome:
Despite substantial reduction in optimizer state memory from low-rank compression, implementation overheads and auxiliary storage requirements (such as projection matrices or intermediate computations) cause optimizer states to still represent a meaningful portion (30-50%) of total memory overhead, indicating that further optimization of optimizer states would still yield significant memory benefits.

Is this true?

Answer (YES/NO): NO